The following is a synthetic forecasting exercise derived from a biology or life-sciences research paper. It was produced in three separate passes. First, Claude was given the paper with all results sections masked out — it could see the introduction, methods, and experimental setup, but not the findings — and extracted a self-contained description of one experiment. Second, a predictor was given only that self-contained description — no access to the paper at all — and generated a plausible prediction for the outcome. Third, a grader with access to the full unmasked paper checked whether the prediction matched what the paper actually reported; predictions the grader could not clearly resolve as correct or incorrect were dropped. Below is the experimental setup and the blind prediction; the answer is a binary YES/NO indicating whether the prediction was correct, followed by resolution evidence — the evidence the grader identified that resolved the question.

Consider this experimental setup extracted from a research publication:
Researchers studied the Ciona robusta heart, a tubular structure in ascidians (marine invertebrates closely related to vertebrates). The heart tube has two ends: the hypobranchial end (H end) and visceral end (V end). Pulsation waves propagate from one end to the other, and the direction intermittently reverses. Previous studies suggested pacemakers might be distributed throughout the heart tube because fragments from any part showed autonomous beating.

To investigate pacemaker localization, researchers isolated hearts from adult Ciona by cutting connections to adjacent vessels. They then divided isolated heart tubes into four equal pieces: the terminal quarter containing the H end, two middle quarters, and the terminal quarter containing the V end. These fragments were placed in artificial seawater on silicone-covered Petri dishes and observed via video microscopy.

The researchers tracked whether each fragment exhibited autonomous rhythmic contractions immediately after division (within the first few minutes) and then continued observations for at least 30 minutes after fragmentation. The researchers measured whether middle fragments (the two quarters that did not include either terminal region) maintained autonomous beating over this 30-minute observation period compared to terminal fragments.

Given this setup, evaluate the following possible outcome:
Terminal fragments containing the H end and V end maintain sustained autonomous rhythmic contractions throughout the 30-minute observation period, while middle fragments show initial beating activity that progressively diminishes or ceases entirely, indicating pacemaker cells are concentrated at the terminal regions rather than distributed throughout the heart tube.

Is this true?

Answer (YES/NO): YES